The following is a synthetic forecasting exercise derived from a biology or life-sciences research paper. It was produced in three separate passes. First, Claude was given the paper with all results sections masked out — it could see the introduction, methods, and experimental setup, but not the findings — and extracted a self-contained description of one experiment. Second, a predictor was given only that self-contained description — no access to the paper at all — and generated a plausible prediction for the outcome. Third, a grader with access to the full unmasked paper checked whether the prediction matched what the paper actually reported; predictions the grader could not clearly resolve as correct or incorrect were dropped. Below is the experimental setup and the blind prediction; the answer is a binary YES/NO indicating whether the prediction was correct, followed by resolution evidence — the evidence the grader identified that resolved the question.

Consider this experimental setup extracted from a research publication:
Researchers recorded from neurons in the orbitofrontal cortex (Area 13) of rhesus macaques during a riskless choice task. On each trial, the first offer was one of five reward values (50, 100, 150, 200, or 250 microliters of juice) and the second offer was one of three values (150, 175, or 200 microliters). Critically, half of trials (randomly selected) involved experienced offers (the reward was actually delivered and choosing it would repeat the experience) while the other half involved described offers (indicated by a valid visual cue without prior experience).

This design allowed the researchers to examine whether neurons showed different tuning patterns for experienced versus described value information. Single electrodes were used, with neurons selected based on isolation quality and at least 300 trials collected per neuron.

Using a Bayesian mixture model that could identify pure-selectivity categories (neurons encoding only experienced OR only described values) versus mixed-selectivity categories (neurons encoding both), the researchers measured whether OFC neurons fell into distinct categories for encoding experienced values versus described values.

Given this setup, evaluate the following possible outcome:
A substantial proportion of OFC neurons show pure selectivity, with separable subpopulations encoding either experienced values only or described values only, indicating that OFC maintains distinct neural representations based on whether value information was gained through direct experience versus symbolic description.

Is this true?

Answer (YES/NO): NO